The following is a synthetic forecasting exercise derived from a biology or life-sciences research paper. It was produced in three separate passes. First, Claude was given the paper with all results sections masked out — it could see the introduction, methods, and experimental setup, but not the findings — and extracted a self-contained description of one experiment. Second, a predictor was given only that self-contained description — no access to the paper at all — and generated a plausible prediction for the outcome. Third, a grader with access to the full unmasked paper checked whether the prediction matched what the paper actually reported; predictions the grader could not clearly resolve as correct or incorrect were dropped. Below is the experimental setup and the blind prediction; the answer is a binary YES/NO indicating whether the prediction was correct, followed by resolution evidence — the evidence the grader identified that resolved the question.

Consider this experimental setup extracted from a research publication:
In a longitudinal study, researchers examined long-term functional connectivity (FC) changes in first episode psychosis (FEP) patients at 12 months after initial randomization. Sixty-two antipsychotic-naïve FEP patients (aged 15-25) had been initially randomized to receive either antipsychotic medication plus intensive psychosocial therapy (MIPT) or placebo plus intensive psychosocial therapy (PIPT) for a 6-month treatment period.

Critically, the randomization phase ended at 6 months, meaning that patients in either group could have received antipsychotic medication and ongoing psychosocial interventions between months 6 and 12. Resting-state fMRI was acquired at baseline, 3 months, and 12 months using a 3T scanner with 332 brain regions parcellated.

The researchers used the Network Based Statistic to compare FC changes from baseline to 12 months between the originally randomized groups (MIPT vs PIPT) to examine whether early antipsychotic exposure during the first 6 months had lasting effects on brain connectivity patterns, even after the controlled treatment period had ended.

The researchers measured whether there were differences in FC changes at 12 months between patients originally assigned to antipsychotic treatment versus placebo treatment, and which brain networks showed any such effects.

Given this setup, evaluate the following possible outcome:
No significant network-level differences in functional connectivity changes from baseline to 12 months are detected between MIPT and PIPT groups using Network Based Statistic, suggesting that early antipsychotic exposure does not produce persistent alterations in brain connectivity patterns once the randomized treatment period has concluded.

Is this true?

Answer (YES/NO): NO